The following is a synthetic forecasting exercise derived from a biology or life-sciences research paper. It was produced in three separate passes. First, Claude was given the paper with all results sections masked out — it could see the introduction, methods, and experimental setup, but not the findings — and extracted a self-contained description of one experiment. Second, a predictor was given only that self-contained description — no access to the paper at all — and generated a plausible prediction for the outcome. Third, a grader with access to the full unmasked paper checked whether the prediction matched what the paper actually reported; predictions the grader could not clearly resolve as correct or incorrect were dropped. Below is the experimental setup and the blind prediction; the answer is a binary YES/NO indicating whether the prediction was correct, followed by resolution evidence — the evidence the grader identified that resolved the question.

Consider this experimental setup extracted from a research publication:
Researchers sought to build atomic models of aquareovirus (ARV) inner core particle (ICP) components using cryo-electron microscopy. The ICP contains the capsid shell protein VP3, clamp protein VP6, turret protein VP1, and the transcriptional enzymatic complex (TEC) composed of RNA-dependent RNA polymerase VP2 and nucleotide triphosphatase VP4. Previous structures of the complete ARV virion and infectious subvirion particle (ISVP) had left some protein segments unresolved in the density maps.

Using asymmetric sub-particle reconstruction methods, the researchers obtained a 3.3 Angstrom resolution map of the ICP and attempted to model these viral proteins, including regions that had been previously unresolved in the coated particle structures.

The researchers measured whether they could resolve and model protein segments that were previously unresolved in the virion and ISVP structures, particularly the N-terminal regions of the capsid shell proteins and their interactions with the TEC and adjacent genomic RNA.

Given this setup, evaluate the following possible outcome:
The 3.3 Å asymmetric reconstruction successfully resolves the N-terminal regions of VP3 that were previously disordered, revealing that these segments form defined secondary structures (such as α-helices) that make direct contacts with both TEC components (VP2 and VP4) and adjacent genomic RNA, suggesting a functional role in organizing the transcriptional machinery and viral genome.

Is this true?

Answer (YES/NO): NO